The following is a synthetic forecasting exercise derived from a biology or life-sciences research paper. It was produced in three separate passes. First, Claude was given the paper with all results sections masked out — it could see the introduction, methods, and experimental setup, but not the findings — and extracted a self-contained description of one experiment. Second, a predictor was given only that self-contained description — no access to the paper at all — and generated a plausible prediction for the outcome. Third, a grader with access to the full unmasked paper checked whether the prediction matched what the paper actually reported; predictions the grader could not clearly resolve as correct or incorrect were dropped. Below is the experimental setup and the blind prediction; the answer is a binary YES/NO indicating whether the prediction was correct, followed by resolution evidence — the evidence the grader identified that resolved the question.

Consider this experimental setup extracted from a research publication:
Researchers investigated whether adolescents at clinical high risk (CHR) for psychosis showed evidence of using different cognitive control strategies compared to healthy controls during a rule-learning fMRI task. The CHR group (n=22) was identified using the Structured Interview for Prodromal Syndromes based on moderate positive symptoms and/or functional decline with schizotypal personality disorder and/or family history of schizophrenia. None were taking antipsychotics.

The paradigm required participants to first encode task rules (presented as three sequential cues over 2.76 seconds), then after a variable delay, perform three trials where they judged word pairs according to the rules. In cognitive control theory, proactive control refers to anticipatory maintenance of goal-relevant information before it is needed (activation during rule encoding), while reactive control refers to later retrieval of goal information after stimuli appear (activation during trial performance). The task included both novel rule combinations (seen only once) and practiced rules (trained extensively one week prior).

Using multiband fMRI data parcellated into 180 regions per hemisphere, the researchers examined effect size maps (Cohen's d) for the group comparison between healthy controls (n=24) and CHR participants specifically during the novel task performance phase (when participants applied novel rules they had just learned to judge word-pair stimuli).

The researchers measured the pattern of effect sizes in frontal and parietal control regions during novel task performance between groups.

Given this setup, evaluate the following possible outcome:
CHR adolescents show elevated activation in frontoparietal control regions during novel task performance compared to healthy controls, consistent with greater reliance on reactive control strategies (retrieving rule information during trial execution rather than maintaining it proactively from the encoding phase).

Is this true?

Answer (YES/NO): NO